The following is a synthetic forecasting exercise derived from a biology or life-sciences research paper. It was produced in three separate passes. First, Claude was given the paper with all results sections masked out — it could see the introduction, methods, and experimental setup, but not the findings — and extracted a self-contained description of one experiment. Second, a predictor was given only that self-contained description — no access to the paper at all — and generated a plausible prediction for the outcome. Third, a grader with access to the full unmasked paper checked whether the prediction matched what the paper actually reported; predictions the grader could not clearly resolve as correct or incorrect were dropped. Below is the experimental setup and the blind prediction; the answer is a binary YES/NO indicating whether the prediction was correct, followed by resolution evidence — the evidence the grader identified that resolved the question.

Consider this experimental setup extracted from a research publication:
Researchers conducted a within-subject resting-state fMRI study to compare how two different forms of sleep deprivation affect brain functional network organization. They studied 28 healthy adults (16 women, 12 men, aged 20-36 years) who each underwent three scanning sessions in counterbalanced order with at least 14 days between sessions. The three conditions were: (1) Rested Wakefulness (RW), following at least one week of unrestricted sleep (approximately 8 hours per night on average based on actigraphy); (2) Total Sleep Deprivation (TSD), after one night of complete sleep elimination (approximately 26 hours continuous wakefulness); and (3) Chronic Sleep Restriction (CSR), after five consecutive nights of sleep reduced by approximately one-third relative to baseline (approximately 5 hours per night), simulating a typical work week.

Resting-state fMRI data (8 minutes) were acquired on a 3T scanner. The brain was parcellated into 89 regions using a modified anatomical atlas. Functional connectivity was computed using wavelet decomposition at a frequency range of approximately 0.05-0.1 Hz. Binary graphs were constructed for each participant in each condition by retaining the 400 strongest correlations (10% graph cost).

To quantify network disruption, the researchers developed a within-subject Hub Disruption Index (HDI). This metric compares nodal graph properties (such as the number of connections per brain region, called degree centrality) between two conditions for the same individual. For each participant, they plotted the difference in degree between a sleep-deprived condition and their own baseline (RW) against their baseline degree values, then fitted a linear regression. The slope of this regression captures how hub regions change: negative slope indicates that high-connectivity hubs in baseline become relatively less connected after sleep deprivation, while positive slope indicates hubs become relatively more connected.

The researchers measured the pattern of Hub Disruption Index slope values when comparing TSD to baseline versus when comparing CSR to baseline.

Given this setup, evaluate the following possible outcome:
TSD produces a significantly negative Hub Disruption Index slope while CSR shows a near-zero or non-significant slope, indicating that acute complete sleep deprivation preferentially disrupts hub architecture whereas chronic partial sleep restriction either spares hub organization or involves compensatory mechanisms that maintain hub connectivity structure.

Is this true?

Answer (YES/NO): NO